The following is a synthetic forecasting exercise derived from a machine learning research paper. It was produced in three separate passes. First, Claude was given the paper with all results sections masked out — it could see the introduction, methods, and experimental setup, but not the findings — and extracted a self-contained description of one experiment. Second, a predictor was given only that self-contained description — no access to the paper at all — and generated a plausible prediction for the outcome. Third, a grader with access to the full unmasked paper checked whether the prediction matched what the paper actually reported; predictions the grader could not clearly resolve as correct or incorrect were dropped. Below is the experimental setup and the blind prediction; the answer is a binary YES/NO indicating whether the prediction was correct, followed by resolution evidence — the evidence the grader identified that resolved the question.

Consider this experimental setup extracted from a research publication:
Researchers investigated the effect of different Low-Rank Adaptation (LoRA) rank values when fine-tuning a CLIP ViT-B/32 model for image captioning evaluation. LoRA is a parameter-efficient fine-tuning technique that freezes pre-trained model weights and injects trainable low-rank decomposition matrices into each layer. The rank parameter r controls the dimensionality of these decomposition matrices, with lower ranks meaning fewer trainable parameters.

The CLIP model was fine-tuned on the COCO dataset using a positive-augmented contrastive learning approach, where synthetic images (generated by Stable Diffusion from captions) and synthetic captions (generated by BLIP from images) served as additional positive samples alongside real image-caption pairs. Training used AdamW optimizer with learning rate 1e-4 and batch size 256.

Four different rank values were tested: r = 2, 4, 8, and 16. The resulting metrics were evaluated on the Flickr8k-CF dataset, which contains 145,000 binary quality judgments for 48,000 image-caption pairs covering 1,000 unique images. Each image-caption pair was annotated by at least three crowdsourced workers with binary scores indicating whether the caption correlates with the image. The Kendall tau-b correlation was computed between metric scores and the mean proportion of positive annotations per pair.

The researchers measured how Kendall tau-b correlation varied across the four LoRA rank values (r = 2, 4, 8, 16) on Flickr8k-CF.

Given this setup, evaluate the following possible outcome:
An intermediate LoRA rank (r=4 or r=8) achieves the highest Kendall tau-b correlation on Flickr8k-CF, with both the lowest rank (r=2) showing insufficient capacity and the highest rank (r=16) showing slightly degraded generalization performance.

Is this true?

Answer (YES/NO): NO